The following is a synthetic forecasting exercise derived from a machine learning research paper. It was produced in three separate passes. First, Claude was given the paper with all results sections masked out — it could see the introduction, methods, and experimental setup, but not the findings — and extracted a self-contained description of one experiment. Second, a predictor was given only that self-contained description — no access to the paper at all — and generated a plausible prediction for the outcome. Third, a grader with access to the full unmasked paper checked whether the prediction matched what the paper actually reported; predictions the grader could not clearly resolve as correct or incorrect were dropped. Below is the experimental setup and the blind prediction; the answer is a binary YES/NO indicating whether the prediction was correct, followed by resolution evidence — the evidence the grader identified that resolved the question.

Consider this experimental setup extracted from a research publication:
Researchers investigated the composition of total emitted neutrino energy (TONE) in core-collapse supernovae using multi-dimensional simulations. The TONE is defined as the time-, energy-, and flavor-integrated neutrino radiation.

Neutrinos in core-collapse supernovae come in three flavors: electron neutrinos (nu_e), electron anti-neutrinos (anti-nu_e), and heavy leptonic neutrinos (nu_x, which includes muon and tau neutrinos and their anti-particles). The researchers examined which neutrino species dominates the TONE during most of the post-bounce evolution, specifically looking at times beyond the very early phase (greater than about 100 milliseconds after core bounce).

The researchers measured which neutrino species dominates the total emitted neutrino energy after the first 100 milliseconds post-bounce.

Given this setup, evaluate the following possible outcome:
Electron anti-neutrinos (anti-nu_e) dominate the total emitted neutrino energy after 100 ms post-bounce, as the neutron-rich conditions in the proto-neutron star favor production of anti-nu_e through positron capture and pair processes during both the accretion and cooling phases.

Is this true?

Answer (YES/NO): NO